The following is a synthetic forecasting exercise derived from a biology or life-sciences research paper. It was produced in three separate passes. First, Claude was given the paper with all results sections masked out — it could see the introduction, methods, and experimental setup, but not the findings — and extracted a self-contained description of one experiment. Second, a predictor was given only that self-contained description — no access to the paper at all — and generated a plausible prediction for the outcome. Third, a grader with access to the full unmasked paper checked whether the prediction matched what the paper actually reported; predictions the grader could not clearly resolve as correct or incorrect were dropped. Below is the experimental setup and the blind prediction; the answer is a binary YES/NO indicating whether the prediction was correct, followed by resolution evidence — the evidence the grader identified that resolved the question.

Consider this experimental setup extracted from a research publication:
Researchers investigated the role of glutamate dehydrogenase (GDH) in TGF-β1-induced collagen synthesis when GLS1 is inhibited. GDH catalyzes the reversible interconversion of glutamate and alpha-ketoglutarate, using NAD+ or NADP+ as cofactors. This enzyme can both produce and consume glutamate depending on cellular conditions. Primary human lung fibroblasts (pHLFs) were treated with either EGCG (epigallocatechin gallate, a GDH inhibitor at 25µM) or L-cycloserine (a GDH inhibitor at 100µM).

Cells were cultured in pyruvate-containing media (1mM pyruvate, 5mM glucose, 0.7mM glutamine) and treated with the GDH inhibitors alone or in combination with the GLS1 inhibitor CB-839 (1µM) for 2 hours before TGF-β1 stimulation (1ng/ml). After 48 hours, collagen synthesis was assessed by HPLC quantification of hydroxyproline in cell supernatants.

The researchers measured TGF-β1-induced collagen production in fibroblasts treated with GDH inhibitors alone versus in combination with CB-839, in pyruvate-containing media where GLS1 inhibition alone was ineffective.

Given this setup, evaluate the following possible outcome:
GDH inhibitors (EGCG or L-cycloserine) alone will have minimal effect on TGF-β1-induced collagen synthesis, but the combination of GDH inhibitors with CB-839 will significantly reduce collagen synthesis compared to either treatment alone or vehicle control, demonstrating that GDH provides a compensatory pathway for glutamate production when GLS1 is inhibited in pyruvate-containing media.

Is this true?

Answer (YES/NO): YES